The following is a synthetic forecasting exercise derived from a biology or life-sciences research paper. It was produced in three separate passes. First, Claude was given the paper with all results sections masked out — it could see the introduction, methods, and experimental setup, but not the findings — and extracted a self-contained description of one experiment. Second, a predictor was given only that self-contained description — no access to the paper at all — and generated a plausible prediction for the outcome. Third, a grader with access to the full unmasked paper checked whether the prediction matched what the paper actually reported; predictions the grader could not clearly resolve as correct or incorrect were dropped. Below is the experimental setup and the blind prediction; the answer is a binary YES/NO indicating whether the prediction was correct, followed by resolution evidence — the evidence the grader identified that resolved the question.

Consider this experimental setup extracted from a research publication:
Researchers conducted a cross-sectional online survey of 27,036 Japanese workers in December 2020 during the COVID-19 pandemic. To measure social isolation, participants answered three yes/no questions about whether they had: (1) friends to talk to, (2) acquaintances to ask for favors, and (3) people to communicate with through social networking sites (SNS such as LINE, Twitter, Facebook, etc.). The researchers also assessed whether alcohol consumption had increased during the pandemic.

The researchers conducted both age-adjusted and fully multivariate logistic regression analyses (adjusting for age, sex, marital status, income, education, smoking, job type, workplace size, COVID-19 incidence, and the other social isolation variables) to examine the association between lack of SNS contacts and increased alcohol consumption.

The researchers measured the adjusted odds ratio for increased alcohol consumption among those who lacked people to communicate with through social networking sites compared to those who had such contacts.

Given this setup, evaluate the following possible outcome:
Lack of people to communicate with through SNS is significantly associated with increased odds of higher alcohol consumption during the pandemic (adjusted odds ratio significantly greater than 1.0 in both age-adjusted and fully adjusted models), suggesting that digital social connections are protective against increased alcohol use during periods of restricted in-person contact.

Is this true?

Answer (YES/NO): NO